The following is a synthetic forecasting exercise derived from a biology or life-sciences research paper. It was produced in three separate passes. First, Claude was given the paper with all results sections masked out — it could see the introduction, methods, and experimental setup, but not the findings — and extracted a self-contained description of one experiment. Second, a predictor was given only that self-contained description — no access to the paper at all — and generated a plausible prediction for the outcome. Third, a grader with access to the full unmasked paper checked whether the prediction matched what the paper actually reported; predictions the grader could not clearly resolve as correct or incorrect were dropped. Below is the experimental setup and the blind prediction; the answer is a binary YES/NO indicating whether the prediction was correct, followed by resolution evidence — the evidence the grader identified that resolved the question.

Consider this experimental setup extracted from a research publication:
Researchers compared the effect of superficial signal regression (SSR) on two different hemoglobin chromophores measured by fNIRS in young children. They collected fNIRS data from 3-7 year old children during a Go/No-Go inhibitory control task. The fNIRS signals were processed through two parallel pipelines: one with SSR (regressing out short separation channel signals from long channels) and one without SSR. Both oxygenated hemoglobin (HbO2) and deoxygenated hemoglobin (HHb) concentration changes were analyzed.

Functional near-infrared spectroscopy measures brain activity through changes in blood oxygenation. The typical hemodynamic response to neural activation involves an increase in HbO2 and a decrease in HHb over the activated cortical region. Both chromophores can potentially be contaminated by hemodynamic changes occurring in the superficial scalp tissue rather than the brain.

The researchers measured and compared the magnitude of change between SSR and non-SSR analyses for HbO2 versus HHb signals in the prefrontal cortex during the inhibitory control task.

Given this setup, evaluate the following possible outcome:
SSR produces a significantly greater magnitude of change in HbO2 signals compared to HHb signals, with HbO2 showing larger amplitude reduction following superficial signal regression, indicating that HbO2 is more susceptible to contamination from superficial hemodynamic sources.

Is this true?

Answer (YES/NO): YES